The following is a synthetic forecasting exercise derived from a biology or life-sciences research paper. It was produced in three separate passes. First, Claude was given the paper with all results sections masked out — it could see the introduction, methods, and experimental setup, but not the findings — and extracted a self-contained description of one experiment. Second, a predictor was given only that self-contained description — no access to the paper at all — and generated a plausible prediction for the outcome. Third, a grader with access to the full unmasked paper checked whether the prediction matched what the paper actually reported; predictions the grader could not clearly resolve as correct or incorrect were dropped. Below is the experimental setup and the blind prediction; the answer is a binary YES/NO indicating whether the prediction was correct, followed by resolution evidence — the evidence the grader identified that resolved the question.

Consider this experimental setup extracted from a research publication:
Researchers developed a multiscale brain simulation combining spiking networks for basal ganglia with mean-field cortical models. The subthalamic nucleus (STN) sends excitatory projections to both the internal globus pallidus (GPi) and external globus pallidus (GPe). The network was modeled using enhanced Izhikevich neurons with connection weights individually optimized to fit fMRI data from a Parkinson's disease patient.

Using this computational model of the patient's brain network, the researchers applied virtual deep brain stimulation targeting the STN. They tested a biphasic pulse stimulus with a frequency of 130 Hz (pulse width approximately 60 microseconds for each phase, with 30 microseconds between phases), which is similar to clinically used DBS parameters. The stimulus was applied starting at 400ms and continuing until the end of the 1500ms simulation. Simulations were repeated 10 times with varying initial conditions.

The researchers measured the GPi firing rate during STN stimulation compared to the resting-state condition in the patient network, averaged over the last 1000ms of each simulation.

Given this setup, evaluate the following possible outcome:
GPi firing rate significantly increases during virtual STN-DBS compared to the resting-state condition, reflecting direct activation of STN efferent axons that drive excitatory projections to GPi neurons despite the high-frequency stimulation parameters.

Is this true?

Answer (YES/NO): YES